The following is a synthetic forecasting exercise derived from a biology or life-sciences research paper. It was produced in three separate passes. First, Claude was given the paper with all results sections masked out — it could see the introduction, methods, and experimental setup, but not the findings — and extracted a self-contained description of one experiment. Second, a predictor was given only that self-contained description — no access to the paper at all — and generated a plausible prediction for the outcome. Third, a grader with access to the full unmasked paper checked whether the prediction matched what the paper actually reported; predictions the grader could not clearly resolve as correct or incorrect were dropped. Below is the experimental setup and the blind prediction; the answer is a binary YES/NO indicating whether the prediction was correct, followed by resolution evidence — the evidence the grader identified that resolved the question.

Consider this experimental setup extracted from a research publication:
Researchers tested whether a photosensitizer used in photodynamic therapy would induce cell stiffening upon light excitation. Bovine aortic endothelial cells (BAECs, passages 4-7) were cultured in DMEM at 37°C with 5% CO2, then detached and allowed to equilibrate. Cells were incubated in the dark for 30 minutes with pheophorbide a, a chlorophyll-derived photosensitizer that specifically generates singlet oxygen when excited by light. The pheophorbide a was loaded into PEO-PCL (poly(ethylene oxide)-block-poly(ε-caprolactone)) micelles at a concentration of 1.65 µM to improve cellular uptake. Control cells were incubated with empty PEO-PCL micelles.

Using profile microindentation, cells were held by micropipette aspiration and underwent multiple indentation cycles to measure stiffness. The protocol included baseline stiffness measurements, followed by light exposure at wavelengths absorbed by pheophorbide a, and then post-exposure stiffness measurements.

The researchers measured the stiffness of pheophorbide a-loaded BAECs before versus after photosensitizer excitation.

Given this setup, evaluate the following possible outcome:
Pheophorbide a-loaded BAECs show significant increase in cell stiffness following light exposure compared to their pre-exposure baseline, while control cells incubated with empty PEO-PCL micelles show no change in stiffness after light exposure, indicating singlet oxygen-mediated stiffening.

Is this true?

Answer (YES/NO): NO